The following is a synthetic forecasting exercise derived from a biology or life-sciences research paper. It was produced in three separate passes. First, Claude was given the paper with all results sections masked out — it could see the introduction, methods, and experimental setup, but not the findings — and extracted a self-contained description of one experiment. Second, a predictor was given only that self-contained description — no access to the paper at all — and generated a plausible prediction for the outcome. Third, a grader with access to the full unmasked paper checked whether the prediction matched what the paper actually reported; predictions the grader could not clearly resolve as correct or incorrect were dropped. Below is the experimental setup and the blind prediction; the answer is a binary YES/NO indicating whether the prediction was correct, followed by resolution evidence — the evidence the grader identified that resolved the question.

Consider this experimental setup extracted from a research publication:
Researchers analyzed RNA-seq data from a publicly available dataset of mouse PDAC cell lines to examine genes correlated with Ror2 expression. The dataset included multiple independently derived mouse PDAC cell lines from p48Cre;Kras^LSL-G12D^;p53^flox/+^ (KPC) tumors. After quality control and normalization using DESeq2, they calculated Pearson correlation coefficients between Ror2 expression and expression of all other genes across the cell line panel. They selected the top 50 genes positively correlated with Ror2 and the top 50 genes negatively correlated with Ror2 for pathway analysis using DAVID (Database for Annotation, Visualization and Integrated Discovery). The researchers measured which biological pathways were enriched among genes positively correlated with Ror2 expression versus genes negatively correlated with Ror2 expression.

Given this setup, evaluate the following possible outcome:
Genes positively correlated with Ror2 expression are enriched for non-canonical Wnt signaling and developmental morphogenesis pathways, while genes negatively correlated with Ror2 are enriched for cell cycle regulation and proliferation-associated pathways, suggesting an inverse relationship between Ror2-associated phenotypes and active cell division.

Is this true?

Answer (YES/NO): NO